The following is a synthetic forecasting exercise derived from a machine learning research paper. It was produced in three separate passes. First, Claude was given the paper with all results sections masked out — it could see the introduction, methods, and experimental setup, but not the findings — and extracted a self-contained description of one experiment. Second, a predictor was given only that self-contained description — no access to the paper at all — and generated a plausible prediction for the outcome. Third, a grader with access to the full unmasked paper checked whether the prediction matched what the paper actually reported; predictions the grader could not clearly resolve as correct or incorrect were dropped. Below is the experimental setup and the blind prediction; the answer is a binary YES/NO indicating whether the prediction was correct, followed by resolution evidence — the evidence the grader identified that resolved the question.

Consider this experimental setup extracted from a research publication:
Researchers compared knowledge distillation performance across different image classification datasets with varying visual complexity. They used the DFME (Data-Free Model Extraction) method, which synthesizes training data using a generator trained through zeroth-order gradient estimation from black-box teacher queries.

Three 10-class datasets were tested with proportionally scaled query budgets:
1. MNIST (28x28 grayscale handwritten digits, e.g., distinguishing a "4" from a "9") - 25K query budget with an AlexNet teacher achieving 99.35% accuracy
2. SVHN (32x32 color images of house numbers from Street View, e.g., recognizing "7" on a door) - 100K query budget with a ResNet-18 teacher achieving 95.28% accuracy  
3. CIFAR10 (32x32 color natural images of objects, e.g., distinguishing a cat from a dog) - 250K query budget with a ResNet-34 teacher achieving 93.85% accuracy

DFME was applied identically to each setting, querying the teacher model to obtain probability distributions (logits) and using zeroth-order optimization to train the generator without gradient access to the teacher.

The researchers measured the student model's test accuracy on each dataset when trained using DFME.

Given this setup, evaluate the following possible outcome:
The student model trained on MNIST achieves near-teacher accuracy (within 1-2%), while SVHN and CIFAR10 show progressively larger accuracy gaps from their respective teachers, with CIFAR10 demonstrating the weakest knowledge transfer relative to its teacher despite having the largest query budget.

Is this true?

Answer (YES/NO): NO